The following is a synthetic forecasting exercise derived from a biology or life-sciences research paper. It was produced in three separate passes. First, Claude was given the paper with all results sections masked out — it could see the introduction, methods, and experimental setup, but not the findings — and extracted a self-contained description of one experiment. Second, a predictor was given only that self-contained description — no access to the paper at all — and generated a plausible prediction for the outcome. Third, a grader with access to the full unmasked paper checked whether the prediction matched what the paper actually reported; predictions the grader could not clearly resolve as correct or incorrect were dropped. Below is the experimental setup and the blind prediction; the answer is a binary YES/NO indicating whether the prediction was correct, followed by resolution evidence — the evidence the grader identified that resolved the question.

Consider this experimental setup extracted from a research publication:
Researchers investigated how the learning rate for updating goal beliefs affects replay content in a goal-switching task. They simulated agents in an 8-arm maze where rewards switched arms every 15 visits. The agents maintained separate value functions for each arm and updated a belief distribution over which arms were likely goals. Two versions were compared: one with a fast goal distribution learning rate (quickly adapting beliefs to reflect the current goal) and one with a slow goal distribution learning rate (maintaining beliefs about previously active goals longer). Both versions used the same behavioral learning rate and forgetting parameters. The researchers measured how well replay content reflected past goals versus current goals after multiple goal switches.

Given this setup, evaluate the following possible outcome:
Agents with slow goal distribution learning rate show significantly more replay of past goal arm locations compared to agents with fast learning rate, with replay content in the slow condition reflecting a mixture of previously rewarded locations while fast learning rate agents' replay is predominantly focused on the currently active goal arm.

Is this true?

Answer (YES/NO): YES